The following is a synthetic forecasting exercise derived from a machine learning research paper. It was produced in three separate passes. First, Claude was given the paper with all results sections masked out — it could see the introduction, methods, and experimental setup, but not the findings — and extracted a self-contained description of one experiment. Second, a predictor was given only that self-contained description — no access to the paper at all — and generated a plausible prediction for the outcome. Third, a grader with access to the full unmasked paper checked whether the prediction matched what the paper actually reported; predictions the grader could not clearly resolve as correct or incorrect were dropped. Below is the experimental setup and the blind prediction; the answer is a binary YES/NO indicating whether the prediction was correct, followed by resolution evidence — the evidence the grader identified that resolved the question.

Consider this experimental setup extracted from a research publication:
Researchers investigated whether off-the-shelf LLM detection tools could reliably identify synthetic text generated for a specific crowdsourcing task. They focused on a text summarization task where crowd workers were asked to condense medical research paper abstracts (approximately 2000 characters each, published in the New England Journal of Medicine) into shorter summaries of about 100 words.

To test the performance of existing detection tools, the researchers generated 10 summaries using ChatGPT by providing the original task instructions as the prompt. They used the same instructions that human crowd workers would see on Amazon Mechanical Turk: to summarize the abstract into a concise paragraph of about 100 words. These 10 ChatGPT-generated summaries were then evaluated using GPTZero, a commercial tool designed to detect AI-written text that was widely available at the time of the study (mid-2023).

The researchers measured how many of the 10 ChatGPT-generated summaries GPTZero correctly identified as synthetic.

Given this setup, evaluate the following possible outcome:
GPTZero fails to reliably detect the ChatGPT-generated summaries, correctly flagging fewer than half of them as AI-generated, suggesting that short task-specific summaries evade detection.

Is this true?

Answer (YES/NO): NO